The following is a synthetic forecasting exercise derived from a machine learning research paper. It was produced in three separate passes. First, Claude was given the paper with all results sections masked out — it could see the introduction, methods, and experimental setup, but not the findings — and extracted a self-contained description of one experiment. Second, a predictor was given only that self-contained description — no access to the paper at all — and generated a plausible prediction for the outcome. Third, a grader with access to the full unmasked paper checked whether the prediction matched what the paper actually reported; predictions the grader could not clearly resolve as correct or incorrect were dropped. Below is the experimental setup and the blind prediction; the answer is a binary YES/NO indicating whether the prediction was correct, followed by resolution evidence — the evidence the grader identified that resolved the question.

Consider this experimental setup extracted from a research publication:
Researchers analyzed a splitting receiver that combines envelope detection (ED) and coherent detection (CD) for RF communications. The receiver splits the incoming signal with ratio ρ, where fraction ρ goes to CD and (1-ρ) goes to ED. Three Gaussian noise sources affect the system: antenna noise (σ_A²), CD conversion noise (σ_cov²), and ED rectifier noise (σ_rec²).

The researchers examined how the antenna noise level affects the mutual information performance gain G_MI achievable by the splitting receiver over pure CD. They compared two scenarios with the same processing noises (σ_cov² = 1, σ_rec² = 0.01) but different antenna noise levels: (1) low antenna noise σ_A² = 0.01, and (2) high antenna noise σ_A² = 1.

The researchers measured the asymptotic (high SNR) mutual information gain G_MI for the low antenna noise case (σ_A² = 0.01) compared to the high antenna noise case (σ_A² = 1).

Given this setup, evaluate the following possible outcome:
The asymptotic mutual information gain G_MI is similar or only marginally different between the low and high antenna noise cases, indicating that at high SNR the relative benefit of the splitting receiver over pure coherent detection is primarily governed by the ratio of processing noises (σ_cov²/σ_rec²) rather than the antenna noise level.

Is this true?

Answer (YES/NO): NO